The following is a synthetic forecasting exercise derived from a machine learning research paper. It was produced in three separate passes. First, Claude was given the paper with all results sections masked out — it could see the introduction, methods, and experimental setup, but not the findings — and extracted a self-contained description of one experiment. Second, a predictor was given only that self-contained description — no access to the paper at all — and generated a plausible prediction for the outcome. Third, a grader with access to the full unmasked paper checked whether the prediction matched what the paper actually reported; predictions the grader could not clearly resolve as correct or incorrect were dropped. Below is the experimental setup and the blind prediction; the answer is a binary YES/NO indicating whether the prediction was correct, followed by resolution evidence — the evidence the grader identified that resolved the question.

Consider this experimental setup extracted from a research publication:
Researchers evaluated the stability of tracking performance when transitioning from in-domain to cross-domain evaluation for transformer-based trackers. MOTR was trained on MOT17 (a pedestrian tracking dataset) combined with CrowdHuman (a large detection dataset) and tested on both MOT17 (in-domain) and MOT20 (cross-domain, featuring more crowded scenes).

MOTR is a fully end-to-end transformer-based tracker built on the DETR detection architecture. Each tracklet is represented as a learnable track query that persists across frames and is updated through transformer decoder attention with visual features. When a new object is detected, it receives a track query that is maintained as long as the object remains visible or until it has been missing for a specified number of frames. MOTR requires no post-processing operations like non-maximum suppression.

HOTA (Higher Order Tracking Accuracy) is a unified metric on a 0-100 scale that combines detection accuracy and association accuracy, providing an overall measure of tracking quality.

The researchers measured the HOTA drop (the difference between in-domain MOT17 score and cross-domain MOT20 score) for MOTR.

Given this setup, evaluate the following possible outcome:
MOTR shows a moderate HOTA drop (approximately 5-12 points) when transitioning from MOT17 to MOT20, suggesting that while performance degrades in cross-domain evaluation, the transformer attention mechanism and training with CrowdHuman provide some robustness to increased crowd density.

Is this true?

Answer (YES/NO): NO